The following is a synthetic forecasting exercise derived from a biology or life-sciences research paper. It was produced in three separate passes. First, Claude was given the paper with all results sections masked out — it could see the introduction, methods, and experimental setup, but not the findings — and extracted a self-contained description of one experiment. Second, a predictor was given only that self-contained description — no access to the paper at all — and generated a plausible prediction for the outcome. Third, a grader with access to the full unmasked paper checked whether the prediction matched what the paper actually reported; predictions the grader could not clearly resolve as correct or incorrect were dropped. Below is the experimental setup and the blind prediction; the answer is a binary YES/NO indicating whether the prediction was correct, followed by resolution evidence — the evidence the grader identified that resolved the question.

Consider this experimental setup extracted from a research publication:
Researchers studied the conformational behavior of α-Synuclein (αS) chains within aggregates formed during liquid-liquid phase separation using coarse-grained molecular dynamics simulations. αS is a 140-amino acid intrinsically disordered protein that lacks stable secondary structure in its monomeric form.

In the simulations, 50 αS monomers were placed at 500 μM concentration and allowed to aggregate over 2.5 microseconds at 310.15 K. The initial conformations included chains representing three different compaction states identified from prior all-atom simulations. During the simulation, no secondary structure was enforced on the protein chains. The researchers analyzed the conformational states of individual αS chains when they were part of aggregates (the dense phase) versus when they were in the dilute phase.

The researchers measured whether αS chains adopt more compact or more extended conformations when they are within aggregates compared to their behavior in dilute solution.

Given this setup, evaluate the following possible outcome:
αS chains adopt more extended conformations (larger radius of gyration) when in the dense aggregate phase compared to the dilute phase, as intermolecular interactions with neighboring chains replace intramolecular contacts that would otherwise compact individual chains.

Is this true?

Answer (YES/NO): YES